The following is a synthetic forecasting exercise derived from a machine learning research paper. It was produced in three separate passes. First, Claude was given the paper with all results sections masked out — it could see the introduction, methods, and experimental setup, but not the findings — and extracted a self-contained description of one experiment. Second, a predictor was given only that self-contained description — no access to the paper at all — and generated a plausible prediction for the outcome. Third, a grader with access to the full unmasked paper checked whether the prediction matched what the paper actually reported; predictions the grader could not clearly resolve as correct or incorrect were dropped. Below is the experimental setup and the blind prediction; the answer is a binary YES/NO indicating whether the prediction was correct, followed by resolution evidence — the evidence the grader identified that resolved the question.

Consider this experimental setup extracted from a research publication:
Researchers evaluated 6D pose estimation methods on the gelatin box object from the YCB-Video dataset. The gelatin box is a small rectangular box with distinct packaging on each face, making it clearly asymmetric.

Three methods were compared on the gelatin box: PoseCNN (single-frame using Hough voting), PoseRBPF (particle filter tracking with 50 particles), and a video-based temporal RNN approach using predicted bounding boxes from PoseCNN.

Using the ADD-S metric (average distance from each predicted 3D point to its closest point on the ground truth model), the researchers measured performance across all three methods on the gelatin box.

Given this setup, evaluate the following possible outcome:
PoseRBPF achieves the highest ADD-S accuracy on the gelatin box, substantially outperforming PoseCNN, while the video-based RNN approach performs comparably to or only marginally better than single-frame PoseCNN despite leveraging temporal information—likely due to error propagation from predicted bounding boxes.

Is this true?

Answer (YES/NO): NO